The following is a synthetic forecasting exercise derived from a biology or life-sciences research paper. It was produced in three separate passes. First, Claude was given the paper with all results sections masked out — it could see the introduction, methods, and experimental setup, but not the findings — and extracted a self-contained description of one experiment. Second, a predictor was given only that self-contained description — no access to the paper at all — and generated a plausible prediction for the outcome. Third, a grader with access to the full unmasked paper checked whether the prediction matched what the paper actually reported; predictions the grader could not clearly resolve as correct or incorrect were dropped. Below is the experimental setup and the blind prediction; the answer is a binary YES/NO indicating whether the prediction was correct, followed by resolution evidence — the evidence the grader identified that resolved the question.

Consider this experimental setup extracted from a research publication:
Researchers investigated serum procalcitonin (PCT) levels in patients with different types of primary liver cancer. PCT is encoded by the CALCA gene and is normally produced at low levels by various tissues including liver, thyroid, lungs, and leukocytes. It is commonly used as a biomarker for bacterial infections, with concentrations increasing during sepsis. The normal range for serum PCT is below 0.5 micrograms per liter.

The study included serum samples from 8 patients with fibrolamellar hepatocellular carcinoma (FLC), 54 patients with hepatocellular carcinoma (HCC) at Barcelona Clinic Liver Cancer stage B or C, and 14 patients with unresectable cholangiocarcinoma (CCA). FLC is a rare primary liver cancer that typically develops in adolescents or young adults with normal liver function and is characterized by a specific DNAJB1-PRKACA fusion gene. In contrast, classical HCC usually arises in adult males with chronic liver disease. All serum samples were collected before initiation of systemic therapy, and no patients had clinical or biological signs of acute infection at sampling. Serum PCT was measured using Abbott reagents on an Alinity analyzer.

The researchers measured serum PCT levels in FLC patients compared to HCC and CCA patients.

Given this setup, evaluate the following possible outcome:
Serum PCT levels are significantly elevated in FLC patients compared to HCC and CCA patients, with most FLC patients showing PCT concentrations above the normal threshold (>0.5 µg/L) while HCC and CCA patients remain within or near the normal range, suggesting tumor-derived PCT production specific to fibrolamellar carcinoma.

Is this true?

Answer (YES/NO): YES